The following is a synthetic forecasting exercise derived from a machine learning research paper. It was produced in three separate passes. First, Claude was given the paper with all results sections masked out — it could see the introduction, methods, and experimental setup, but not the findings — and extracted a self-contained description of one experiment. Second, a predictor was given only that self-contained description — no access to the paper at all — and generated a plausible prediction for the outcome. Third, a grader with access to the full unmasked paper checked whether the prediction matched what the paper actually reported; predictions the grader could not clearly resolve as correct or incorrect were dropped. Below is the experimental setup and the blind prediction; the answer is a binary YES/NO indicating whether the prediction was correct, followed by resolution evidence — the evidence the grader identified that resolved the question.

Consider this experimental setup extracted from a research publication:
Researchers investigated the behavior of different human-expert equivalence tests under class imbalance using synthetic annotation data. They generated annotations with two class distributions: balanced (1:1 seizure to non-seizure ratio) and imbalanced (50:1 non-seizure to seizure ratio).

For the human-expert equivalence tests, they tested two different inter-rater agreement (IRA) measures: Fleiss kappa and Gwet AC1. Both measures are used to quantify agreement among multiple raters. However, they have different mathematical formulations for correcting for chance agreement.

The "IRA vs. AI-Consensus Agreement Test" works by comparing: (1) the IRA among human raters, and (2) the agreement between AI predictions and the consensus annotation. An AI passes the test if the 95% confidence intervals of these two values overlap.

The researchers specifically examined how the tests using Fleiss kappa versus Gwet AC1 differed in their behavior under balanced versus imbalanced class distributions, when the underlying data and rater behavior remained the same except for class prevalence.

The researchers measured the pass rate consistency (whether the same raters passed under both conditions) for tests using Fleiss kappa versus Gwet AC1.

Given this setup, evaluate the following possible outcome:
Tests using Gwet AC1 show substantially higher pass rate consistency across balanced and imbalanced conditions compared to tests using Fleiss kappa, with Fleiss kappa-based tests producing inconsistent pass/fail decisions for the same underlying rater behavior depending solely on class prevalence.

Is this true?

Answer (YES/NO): NO